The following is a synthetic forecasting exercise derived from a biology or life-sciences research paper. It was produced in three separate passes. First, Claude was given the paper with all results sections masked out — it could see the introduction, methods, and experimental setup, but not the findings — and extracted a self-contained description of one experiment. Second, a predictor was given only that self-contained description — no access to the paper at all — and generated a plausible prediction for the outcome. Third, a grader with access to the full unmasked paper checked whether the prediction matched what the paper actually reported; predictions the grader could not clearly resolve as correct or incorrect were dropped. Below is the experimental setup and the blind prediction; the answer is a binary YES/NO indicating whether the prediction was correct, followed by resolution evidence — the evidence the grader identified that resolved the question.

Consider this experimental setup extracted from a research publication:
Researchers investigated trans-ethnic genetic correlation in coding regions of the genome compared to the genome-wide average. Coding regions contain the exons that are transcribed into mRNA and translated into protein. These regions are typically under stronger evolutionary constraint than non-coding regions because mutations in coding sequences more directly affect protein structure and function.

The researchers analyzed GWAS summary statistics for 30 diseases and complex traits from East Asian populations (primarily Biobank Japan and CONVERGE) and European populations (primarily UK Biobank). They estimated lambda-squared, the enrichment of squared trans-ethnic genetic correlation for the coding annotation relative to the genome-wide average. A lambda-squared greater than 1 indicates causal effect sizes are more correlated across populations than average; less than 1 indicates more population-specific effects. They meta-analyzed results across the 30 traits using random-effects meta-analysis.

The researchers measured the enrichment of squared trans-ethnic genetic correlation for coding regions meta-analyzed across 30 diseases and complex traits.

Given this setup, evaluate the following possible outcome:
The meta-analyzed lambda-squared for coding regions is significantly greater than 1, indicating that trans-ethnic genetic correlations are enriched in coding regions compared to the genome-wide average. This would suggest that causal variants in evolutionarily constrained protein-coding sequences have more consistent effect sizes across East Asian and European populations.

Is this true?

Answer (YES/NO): NO